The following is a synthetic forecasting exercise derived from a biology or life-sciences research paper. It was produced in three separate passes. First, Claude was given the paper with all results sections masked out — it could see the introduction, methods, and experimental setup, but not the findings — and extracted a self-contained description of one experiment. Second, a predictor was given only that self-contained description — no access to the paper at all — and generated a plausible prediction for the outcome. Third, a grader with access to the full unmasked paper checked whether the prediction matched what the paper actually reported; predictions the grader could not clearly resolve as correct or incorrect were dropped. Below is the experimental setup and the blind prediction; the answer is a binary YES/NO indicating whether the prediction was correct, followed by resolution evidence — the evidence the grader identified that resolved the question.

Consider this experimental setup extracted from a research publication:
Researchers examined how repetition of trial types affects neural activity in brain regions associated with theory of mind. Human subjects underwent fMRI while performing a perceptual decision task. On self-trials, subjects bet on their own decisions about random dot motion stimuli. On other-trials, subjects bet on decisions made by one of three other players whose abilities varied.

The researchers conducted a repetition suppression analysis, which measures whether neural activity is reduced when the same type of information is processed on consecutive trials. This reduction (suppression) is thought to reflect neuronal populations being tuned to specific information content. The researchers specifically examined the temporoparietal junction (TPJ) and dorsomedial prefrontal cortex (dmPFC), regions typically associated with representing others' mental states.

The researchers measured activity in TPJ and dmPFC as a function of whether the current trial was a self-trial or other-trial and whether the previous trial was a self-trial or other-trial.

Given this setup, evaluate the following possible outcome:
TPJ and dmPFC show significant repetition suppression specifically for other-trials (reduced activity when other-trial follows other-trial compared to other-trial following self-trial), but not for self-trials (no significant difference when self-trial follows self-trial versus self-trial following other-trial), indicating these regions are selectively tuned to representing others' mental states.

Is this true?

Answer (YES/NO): NO